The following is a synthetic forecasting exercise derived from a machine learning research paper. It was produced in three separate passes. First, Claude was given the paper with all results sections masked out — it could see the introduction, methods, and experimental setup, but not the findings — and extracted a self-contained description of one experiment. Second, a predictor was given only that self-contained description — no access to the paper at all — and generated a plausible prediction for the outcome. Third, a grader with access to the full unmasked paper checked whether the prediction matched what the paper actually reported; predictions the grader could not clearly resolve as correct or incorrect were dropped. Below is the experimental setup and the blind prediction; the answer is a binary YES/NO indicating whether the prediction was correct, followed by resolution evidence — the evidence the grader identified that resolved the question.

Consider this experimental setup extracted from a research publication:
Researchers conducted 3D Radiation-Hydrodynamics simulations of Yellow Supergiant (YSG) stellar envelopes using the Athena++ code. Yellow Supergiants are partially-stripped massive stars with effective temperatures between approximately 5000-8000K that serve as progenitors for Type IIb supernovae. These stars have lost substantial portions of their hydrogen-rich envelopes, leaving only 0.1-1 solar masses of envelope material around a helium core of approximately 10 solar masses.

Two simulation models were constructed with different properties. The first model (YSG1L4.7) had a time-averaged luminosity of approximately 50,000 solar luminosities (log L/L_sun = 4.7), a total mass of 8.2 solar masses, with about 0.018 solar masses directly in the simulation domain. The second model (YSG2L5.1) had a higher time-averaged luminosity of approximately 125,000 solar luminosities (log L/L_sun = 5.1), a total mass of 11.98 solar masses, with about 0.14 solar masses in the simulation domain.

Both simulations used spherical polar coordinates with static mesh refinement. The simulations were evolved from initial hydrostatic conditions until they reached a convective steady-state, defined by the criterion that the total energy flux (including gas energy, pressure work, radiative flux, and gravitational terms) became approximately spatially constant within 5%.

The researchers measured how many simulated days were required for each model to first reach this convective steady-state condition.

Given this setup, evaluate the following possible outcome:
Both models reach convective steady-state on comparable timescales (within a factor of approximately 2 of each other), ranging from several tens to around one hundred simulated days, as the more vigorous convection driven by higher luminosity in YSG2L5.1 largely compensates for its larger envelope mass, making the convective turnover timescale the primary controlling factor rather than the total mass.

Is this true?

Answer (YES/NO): NO